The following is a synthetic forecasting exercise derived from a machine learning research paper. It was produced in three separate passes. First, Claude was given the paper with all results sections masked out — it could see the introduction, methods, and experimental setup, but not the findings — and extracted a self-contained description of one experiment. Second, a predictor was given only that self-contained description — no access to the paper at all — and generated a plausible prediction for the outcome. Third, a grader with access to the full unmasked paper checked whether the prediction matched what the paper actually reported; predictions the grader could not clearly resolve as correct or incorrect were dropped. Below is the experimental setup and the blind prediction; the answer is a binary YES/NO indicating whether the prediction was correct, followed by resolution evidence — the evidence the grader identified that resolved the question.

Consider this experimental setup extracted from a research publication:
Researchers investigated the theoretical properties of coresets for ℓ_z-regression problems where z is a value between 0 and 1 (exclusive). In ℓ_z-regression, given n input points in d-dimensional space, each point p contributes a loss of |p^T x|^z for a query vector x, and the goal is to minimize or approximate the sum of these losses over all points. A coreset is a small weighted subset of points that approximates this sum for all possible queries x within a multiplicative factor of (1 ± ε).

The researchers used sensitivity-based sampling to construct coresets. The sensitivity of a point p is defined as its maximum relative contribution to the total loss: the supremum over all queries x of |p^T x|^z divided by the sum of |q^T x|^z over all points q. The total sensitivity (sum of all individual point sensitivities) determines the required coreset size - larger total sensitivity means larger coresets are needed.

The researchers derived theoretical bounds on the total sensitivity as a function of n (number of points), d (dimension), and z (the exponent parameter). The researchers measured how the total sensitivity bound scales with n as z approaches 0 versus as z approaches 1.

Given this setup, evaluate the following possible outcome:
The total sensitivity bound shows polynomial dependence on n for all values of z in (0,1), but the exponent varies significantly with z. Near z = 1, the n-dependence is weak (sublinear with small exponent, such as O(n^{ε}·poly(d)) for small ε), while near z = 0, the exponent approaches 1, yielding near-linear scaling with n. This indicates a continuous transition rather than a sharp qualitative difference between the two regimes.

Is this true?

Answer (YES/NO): YES